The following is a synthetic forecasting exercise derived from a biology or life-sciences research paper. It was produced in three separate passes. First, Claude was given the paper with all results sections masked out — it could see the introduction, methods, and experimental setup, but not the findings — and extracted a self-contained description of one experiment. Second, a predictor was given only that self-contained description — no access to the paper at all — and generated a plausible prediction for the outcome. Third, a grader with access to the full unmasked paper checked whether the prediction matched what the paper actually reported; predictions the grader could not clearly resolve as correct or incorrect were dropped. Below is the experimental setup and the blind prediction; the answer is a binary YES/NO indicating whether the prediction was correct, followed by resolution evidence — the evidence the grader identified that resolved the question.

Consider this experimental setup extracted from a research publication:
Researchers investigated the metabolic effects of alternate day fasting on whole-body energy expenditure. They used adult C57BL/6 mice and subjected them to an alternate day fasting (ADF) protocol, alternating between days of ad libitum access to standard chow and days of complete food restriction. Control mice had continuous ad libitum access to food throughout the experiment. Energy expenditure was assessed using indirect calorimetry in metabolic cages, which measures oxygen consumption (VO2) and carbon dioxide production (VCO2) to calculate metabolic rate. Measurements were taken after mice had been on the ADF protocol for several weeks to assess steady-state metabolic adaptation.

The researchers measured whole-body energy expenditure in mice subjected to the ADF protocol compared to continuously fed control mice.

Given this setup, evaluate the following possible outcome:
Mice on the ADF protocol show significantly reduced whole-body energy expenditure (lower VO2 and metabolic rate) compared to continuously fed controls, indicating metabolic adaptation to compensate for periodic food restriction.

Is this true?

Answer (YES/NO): YES